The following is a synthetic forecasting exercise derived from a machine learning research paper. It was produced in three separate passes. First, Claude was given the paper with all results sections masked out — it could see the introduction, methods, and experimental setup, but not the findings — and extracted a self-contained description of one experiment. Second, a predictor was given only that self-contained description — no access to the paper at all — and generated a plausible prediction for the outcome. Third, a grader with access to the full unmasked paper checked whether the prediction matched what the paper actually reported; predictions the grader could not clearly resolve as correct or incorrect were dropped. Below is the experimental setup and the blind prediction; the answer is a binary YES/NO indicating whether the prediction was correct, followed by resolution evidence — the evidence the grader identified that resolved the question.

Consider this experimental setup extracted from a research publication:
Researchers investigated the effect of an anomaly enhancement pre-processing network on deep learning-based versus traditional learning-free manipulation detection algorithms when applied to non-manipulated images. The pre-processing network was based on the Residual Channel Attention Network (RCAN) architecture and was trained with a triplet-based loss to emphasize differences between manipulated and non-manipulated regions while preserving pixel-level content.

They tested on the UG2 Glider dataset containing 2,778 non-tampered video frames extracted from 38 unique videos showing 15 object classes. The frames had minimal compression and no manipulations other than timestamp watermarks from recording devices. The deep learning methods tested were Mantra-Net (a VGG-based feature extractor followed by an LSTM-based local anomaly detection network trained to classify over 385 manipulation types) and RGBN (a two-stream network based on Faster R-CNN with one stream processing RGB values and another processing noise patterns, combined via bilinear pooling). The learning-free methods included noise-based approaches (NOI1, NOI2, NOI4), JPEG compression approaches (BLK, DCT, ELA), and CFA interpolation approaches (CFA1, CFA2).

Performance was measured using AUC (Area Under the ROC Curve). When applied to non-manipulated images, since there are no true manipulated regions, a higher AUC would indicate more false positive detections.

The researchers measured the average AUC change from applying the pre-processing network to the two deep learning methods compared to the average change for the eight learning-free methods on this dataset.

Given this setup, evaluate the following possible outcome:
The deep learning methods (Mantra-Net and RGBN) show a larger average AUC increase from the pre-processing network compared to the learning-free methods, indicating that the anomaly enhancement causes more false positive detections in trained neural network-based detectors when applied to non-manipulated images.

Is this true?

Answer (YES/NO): YES